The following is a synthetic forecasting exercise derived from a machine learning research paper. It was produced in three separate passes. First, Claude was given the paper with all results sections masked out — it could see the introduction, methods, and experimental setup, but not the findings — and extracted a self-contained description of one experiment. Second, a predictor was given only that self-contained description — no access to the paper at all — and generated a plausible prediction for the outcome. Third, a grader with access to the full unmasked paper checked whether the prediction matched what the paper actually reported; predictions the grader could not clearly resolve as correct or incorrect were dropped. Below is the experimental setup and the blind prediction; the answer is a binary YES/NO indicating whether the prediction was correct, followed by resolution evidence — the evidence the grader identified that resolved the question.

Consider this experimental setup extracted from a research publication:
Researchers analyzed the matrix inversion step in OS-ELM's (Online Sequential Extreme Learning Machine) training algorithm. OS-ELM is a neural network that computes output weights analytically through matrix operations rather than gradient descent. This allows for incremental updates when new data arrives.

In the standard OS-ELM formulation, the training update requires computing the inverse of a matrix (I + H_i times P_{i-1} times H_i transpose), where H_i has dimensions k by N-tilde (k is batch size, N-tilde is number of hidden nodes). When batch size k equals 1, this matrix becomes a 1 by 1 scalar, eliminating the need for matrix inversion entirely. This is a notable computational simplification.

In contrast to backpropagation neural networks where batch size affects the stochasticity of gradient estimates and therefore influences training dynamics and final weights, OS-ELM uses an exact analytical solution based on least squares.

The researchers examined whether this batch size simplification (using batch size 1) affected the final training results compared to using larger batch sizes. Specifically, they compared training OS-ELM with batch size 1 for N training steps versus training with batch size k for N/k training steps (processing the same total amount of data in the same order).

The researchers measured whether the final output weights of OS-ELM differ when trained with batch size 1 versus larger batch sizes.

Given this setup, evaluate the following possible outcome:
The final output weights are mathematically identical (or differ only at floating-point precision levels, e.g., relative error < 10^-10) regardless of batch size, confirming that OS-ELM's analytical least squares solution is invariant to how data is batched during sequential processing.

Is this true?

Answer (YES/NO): YES